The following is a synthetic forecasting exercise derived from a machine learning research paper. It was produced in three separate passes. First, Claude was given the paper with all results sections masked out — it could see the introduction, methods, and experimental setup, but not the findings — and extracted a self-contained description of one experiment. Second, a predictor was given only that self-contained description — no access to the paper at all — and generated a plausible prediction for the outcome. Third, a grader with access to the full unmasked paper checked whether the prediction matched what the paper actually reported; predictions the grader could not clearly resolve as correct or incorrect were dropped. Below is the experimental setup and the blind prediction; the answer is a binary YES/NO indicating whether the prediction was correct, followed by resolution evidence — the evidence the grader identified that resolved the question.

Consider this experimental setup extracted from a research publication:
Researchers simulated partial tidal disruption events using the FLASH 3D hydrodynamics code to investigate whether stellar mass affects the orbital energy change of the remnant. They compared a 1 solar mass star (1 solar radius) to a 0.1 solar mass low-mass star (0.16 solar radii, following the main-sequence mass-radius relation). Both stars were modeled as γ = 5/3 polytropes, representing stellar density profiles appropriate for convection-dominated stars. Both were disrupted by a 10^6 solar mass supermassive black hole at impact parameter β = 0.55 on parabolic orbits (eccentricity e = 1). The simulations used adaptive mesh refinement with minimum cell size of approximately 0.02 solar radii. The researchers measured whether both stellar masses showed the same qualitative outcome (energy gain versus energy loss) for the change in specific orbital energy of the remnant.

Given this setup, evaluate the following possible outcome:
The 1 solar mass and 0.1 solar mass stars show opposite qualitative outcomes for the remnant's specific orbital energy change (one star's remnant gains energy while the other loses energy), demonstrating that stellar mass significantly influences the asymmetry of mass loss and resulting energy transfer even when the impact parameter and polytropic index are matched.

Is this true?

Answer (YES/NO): NO